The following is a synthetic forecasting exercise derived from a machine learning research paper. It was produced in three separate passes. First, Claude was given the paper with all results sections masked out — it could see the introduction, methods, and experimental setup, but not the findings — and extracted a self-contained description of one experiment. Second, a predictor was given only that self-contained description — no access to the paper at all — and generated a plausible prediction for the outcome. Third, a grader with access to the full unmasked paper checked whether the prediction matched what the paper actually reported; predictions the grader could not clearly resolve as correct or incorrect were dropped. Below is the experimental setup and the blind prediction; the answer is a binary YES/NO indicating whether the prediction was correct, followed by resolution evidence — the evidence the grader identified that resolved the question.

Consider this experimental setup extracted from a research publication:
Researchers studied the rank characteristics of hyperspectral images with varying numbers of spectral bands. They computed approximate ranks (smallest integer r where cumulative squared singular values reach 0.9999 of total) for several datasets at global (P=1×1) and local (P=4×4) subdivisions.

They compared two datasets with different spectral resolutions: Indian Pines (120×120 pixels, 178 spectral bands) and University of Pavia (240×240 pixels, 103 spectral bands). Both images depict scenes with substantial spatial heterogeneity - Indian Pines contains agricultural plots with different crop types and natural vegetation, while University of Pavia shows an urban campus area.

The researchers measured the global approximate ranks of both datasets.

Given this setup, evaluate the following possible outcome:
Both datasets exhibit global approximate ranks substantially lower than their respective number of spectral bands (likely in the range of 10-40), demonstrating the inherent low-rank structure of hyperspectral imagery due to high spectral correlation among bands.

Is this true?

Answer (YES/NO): YES